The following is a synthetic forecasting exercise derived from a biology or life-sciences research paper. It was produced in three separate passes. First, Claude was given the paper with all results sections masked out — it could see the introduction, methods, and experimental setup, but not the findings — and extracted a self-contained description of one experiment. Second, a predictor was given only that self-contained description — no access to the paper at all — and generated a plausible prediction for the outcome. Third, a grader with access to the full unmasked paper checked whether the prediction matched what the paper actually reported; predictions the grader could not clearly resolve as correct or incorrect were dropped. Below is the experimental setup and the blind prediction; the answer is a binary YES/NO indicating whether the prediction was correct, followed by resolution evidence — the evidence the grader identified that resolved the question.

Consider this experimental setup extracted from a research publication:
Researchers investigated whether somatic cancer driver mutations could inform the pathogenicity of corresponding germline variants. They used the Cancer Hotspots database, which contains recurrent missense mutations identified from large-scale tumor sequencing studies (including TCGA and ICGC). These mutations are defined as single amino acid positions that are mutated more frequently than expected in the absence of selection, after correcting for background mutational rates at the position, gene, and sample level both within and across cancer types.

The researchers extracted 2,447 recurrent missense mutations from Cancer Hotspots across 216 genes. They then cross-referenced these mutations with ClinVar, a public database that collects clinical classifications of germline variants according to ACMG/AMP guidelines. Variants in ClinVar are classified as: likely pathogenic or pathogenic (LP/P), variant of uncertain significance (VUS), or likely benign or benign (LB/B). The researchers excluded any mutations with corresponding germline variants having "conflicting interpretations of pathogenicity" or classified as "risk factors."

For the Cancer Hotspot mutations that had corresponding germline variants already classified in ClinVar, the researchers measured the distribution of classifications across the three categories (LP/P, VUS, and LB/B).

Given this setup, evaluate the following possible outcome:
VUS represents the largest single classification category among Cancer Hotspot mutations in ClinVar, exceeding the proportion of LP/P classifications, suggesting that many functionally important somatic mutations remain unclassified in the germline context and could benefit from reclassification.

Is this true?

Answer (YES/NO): NO